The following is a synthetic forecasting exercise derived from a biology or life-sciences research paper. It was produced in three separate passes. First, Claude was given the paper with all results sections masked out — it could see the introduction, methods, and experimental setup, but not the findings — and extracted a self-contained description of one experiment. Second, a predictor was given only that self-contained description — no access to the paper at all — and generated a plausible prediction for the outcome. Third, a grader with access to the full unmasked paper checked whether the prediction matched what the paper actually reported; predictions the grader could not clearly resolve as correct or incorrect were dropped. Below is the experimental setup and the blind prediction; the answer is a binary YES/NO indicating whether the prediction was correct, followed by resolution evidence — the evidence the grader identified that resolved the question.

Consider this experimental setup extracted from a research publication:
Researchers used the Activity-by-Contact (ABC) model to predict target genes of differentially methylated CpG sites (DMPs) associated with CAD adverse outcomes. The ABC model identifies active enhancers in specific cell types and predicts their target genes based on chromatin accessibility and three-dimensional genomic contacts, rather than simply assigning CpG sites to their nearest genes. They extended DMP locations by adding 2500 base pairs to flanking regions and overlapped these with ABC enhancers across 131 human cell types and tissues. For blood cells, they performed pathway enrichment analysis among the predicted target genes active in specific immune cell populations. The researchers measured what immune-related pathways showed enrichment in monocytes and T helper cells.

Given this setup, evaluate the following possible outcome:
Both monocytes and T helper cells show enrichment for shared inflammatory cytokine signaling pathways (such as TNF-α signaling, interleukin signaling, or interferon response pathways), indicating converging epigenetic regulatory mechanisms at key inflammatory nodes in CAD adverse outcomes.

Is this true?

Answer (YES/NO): YES